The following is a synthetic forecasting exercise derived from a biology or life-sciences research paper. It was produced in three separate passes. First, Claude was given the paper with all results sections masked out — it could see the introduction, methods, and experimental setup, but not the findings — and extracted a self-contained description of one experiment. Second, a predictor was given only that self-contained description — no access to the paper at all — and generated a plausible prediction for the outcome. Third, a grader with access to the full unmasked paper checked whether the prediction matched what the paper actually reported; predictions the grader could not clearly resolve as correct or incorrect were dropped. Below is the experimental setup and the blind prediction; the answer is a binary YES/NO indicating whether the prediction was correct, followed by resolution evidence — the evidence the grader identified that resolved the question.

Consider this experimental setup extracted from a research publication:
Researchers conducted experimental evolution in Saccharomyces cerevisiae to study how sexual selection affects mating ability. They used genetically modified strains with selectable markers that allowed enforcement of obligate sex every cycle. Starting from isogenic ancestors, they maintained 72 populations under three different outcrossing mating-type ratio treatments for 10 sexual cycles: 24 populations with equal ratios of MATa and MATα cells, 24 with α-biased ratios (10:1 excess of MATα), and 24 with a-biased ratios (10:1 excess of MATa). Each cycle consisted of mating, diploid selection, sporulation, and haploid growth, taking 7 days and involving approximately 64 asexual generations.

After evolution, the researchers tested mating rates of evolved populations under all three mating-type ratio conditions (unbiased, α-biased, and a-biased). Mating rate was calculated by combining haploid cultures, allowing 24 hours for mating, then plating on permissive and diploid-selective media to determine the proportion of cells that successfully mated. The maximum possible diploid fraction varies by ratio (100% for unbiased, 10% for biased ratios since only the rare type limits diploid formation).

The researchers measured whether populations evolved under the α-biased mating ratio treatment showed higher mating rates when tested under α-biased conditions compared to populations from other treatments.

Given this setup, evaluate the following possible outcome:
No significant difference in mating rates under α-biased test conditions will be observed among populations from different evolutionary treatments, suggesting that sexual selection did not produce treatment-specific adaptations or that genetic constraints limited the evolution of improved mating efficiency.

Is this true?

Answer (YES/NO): NO